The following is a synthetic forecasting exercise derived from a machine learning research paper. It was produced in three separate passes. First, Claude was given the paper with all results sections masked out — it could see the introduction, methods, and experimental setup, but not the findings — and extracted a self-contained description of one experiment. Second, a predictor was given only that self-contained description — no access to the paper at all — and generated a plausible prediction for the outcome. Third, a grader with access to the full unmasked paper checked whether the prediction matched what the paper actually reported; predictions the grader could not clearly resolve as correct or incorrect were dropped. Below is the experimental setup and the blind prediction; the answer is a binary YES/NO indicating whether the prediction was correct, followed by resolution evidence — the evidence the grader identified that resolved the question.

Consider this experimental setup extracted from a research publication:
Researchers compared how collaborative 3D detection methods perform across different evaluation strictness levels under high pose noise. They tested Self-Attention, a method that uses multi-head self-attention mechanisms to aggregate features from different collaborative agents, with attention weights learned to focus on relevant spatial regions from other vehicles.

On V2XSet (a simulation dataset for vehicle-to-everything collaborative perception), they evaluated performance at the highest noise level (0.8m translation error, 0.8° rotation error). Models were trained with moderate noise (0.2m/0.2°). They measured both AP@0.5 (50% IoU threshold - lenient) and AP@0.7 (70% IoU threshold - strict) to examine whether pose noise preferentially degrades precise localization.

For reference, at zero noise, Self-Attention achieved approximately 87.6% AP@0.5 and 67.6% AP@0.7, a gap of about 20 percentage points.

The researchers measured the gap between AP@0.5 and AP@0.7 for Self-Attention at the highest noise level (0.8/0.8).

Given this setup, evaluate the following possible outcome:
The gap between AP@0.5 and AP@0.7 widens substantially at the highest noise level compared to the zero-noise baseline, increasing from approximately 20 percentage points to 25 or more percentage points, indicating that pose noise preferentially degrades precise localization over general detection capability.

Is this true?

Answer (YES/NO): NO